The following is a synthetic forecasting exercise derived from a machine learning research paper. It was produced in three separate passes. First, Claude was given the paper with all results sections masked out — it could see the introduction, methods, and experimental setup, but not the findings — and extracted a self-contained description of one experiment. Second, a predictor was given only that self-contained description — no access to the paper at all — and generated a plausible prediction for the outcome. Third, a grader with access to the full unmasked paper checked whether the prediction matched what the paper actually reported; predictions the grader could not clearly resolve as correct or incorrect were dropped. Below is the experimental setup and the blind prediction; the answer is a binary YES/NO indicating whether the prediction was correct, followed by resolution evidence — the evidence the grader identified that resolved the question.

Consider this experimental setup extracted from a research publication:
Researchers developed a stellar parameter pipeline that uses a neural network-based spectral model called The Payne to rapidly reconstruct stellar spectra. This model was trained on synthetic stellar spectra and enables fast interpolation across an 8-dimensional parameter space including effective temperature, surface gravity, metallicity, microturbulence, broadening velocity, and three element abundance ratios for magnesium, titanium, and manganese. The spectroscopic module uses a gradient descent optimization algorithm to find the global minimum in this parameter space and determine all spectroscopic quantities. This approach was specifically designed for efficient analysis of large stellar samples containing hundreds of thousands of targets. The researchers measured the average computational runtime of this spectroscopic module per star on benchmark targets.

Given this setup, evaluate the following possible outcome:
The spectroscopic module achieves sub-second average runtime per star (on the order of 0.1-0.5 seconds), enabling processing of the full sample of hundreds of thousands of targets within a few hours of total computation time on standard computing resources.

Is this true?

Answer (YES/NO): YES